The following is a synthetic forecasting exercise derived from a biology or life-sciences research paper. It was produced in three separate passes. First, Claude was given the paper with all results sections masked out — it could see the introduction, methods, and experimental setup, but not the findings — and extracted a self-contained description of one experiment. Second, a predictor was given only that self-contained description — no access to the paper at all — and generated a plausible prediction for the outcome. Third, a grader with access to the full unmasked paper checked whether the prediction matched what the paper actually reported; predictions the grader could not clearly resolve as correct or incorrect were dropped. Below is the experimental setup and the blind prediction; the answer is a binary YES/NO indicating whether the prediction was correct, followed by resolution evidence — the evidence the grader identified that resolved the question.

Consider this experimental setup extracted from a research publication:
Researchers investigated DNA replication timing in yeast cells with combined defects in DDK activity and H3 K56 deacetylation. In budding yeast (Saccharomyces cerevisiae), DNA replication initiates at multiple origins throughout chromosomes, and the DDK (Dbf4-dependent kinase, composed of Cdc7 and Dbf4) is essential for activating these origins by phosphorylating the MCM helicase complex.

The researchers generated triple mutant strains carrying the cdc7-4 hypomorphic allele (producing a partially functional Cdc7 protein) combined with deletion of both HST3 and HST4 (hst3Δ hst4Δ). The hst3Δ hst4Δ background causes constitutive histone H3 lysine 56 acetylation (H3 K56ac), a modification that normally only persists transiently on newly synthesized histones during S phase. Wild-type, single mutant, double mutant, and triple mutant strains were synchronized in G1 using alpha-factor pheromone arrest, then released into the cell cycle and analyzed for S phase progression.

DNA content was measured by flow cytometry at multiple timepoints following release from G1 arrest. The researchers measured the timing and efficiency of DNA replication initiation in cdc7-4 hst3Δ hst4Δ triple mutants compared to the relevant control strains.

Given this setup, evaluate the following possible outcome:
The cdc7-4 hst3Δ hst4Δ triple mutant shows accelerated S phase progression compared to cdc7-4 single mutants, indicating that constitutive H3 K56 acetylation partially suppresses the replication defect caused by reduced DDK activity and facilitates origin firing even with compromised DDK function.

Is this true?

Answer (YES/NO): NO